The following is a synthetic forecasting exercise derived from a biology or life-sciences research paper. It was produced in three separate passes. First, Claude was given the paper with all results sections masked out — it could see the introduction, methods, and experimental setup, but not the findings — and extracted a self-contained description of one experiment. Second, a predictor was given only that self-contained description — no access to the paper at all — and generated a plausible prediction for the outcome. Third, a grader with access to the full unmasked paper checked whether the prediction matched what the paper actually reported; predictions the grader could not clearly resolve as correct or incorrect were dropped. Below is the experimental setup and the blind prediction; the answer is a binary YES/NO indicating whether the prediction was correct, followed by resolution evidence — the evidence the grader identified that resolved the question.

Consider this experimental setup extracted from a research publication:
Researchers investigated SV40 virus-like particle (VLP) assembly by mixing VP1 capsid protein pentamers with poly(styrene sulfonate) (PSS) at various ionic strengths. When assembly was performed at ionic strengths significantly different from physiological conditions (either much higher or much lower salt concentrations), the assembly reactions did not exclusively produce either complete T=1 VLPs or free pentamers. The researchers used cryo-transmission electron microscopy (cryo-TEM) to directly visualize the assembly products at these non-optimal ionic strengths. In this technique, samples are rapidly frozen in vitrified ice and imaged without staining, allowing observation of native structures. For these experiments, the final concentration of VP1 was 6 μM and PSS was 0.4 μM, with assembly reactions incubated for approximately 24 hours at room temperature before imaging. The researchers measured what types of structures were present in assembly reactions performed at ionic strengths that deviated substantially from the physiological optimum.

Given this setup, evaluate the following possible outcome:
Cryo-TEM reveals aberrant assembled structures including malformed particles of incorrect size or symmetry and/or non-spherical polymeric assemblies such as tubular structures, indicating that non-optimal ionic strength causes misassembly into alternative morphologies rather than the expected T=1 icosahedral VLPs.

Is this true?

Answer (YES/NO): NO